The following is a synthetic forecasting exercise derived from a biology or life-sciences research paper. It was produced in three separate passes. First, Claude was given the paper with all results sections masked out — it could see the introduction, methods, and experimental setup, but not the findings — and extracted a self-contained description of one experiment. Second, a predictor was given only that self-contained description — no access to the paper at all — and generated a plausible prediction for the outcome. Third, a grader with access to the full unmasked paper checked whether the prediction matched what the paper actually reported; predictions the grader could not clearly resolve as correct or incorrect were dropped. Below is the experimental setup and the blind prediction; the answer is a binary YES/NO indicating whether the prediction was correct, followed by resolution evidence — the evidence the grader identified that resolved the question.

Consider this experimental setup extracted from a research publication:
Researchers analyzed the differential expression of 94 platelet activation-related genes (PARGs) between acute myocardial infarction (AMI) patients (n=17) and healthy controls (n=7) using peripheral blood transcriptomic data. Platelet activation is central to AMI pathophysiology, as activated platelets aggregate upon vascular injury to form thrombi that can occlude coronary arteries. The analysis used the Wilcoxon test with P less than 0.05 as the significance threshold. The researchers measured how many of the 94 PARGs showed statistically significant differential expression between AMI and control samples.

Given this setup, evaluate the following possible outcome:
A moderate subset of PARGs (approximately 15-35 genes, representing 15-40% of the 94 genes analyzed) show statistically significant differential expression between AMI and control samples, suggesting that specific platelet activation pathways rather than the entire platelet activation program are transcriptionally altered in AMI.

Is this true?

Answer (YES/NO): NO